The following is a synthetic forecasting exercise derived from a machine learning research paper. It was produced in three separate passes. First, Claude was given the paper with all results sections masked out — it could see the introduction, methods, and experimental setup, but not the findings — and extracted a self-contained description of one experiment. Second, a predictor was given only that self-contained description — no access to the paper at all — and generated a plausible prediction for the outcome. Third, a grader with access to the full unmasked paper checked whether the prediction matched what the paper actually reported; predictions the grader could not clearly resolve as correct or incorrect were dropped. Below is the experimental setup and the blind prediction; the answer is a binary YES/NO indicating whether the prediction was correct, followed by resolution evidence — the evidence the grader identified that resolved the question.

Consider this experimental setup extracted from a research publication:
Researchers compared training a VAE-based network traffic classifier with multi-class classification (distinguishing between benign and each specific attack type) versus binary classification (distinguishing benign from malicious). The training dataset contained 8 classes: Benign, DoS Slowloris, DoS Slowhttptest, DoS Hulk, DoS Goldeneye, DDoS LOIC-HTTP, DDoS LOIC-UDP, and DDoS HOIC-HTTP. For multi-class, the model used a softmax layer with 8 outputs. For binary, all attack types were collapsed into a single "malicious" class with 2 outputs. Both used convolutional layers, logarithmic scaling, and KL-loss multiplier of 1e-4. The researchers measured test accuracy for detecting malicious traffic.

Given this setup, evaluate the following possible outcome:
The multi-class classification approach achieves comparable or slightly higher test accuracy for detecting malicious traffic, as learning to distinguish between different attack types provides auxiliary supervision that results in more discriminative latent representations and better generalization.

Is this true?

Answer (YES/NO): NO